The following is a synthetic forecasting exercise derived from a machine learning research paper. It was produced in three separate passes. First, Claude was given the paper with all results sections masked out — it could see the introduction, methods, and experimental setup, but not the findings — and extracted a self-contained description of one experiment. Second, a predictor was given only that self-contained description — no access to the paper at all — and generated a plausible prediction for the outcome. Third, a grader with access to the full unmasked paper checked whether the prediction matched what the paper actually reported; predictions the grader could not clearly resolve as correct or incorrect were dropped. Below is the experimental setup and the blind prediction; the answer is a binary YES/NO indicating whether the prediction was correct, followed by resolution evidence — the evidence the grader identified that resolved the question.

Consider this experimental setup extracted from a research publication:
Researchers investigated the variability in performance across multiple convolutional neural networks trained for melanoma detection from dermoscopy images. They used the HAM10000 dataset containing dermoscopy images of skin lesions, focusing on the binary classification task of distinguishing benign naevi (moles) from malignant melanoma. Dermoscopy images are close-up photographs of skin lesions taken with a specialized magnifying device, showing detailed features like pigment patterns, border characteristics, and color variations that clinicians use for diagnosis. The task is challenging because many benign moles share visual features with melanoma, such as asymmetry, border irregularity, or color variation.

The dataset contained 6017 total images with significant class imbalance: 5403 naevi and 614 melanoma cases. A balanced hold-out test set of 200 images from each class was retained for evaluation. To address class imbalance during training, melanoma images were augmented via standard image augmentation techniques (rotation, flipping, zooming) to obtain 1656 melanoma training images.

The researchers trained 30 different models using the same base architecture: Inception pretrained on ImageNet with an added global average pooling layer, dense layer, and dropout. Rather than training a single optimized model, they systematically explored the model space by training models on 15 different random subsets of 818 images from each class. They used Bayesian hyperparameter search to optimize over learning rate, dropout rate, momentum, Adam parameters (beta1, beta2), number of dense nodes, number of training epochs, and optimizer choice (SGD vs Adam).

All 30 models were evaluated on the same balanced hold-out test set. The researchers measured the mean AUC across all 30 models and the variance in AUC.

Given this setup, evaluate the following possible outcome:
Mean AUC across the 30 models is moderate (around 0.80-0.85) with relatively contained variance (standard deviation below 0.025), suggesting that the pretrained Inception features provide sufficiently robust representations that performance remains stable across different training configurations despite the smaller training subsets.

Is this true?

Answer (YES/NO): YES